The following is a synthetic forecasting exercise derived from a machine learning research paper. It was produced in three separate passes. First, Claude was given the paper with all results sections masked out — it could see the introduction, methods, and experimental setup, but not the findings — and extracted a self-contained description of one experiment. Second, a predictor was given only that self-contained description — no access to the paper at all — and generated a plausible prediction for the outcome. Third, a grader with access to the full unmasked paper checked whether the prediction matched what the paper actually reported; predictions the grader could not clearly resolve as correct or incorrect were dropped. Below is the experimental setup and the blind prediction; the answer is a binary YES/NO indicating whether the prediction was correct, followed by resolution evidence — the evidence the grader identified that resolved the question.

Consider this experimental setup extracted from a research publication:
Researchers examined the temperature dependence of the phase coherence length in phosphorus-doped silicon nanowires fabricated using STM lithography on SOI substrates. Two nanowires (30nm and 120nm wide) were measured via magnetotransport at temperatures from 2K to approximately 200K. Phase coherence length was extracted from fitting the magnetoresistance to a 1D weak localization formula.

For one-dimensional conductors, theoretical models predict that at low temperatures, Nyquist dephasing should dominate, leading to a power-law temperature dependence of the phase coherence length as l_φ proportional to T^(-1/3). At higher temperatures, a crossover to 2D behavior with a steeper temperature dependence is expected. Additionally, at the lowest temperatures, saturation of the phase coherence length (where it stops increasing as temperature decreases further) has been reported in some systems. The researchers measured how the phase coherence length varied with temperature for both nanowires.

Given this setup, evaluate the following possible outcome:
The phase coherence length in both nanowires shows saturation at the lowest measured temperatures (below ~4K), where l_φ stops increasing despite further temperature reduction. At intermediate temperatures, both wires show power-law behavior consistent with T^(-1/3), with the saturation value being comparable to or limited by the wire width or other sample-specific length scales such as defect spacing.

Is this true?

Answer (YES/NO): NO